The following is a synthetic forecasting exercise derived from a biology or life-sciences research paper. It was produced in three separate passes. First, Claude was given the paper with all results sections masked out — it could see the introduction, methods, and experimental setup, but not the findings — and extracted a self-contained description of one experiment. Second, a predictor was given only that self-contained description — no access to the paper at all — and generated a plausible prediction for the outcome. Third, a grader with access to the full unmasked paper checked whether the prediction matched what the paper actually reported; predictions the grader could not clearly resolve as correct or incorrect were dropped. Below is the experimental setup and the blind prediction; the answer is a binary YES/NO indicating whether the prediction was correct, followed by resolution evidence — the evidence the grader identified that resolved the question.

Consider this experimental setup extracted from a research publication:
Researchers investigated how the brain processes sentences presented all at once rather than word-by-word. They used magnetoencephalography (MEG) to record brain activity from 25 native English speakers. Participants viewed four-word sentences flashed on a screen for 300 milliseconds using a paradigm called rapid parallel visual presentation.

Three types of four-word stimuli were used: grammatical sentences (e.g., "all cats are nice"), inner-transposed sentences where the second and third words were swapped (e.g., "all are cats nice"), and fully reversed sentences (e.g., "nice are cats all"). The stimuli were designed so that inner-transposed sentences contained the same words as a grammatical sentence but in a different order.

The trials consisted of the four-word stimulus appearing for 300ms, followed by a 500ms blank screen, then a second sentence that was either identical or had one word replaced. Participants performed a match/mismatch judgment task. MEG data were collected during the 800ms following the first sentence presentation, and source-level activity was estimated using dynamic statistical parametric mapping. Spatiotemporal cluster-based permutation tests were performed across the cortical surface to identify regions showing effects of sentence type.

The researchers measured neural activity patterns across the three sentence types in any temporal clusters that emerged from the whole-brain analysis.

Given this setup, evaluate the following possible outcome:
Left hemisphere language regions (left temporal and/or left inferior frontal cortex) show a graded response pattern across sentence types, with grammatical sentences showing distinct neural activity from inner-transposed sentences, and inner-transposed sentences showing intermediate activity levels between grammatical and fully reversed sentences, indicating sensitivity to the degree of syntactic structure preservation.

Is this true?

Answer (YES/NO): YES